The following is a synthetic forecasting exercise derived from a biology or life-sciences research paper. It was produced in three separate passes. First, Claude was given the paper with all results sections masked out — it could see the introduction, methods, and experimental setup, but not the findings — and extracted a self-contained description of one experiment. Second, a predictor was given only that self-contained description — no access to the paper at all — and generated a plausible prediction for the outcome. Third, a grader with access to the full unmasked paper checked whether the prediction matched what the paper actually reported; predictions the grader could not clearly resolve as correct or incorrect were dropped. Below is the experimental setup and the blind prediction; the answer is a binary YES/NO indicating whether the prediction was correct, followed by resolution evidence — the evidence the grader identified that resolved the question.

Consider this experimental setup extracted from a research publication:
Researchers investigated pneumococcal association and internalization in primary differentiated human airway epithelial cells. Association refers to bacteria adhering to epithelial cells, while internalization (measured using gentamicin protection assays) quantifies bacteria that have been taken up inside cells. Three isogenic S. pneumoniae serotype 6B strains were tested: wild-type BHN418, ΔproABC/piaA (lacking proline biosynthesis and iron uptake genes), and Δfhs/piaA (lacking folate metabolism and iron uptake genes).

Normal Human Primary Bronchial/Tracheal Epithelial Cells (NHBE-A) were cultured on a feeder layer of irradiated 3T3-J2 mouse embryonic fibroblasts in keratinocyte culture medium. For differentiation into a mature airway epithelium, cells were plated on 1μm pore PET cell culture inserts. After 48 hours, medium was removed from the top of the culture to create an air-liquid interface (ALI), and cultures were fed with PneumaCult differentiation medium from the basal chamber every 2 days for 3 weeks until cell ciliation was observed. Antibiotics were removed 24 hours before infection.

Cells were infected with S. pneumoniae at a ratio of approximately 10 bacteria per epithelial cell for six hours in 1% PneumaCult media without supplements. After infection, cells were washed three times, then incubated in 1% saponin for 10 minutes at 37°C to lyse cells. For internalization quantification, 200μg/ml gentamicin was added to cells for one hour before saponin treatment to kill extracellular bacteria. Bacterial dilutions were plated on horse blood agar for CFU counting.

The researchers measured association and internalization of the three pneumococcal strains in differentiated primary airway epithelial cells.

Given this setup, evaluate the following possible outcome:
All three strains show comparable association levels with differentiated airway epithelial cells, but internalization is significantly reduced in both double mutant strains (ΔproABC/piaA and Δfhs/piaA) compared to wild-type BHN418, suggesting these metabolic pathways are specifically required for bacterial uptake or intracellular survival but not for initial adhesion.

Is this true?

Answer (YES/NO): NO